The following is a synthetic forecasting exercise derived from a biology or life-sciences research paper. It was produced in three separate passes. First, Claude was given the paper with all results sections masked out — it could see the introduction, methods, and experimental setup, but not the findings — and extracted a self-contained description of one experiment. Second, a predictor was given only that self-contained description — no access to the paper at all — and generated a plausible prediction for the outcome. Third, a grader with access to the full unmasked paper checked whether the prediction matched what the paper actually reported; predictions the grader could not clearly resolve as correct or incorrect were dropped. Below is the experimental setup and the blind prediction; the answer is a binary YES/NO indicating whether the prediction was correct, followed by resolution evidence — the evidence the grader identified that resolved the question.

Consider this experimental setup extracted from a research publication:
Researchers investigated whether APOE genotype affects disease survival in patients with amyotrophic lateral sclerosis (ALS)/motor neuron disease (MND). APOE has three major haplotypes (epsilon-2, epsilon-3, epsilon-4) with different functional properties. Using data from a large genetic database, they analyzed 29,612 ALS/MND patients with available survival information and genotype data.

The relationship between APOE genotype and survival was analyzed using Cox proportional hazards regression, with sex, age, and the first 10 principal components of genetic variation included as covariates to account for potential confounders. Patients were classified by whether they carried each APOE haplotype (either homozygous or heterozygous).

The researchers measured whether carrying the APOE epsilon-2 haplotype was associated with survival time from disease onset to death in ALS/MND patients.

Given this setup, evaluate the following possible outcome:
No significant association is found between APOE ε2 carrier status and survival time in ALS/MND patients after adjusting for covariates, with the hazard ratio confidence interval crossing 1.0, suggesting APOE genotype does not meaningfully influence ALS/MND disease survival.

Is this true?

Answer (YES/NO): YES